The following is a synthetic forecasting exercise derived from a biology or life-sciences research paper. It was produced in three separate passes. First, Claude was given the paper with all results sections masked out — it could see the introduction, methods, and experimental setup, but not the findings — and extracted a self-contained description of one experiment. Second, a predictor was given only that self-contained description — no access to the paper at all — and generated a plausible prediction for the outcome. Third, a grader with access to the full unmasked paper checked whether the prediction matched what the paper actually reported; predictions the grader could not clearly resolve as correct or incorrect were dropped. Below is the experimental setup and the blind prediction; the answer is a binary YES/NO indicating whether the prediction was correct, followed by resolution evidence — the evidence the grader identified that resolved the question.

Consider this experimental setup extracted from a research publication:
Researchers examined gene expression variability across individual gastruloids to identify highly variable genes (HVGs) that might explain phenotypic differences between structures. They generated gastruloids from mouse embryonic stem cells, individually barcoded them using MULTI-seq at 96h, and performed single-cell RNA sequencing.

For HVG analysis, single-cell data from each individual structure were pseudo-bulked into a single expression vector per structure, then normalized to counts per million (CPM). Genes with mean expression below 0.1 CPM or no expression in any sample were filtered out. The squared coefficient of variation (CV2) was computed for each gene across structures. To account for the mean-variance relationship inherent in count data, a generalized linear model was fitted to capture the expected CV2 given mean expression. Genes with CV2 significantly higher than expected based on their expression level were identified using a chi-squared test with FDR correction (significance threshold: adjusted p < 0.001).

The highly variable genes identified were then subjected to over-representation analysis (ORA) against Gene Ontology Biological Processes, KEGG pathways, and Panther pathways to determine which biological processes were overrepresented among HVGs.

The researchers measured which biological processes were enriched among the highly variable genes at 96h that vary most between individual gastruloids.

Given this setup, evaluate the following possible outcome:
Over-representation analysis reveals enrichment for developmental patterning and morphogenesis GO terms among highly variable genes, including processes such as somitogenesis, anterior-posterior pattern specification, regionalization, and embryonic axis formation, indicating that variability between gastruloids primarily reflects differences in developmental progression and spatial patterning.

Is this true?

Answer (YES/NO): NO